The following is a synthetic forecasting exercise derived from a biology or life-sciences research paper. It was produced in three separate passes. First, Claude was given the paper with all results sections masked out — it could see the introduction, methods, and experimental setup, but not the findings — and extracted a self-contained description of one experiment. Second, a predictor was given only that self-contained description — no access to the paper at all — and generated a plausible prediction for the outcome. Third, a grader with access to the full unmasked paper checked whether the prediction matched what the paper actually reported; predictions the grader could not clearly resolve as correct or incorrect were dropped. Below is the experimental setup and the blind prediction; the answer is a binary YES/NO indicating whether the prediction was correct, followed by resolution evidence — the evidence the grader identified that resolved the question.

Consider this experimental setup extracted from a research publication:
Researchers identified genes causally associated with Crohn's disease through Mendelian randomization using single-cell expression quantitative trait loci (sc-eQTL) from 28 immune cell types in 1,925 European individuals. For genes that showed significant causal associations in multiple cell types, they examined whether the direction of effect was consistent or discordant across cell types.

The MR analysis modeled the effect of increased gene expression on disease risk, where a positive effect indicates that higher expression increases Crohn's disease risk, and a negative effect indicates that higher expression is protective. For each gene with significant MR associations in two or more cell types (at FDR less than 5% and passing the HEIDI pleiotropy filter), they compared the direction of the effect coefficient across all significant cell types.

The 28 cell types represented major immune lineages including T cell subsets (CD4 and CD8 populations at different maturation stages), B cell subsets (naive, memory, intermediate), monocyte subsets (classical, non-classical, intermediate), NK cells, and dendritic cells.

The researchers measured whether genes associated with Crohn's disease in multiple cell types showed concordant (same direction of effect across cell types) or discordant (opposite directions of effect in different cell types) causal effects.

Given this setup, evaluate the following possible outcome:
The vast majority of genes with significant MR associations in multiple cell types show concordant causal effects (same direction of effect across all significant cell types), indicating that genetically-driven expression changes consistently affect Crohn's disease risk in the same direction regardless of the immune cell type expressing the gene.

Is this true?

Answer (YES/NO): YES